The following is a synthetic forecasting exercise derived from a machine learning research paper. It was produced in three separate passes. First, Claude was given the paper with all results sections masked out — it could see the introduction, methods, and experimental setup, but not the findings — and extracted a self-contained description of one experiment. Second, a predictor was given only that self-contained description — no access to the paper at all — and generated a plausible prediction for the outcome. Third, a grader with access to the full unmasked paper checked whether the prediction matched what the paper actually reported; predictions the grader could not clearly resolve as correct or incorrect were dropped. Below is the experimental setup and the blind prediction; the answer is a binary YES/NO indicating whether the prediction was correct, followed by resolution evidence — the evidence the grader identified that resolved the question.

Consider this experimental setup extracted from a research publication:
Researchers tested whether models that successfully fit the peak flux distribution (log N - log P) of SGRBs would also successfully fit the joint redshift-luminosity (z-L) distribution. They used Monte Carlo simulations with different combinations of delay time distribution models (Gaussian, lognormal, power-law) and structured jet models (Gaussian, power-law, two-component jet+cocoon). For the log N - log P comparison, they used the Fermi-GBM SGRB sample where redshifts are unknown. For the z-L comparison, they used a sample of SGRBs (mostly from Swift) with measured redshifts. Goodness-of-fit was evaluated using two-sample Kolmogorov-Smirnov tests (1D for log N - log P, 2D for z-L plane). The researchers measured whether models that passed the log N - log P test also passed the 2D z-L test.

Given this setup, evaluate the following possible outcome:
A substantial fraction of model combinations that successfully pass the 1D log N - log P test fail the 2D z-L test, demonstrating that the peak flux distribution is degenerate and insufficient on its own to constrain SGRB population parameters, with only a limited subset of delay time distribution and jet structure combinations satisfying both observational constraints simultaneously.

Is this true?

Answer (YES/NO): YES